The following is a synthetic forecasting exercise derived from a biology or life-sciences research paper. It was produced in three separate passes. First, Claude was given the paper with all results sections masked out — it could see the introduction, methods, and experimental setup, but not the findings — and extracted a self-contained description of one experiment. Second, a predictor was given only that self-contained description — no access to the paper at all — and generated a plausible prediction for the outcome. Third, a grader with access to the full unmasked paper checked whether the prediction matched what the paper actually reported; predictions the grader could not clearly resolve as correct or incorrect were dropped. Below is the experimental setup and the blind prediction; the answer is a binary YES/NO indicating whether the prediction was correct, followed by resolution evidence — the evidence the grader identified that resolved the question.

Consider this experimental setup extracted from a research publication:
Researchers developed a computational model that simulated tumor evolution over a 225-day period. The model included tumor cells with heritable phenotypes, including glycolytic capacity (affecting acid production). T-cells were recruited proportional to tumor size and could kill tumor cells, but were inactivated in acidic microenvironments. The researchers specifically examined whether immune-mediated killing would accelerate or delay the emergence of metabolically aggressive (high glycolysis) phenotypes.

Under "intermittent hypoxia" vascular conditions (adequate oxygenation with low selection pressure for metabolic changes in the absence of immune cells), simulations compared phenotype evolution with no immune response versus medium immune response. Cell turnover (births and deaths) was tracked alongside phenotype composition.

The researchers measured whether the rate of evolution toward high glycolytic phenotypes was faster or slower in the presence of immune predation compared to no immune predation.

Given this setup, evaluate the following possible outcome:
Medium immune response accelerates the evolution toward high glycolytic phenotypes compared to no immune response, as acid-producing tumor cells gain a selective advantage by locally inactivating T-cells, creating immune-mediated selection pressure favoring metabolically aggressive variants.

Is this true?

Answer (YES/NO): YES